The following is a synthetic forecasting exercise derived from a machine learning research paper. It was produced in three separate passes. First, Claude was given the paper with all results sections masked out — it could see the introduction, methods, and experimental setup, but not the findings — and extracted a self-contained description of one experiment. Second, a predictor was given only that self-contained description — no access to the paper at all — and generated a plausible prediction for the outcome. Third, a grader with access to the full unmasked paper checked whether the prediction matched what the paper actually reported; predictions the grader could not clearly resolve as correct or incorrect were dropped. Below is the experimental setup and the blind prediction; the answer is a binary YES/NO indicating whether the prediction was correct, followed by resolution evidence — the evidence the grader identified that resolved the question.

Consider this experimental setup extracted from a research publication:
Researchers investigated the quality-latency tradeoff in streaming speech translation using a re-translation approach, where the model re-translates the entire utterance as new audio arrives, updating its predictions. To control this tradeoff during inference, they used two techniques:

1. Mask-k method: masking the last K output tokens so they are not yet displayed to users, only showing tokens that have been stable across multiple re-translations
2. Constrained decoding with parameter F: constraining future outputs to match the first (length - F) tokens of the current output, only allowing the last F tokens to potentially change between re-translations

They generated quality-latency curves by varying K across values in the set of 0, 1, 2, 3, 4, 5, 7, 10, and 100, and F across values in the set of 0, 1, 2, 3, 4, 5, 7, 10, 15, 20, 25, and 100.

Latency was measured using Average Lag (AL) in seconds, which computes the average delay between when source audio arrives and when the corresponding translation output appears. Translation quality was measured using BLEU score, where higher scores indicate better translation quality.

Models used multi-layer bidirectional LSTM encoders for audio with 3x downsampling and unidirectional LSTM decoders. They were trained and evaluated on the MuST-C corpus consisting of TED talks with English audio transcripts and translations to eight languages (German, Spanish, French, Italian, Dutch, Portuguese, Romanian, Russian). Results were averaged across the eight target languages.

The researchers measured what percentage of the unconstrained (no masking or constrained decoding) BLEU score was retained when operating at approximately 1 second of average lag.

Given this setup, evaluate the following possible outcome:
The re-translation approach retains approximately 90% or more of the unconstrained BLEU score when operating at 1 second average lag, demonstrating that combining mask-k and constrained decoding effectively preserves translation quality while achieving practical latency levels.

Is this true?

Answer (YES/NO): YES